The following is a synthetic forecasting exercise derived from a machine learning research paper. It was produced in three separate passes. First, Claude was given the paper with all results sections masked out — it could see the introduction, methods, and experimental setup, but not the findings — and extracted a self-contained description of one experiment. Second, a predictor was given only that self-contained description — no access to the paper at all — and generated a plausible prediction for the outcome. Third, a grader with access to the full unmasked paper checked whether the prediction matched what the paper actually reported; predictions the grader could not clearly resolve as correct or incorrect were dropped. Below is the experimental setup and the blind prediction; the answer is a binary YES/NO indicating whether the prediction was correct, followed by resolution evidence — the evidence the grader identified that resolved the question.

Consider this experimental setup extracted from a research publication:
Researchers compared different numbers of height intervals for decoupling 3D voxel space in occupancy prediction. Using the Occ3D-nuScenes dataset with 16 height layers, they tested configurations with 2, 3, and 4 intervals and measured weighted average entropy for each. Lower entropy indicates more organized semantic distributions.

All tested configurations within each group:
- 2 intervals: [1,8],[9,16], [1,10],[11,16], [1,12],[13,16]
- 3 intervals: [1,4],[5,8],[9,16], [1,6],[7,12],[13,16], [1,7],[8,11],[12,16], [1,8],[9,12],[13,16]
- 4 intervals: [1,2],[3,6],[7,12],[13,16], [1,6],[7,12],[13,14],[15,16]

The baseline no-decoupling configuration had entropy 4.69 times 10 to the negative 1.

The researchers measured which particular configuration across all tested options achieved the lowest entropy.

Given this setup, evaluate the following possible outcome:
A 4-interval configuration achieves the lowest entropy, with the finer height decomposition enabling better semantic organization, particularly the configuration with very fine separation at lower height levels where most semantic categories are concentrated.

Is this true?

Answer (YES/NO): NO